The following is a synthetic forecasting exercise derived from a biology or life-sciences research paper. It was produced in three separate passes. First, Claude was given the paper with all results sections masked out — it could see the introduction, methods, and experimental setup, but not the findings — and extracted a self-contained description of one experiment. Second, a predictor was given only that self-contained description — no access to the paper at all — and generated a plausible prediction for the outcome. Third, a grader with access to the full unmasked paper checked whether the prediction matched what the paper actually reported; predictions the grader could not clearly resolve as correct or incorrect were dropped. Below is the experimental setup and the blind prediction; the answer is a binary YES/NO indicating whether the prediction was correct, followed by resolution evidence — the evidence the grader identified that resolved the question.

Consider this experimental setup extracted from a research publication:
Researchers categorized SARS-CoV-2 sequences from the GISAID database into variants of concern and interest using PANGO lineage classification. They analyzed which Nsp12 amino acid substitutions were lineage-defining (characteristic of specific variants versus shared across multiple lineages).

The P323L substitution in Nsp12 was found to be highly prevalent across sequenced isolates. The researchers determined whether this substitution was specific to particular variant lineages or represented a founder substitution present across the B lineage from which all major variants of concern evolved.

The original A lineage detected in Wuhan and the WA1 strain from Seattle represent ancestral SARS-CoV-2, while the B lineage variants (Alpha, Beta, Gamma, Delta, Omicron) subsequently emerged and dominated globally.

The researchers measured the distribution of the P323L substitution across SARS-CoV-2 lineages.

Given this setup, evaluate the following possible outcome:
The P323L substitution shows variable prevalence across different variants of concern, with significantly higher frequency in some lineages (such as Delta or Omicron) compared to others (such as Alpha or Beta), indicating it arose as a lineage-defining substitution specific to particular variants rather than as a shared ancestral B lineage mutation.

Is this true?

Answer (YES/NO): NO